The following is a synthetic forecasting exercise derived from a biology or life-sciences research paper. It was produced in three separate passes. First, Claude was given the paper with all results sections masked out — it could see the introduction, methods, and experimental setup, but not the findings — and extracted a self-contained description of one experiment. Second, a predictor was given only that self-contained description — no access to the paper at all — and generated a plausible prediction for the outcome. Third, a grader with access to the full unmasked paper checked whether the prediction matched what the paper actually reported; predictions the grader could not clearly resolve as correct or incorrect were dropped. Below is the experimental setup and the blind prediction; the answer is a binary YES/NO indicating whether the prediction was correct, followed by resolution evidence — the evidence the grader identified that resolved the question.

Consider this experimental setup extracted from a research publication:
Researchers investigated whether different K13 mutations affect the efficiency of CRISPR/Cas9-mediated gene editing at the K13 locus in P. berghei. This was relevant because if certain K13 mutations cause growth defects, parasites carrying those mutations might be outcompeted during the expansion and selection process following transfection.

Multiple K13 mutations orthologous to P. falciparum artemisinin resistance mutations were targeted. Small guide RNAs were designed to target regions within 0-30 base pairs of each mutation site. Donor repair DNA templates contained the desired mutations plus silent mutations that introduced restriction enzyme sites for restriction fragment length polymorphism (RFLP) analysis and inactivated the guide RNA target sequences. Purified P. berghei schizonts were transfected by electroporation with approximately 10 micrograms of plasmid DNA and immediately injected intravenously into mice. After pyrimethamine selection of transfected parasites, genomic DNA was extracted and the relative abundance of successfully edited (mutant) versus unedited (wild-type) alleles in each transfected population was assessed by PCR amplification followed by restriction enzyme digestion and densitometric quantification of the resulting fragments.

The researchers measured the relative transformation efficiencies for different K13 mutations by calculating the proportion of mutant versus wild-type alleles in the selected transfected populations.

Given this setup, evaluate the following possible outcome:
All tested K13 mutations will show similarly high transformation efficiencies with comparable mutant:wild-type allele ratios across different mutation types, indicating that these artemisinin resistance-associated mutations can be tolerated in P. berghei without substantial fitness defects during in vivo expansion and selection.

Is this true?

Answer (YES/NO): NO